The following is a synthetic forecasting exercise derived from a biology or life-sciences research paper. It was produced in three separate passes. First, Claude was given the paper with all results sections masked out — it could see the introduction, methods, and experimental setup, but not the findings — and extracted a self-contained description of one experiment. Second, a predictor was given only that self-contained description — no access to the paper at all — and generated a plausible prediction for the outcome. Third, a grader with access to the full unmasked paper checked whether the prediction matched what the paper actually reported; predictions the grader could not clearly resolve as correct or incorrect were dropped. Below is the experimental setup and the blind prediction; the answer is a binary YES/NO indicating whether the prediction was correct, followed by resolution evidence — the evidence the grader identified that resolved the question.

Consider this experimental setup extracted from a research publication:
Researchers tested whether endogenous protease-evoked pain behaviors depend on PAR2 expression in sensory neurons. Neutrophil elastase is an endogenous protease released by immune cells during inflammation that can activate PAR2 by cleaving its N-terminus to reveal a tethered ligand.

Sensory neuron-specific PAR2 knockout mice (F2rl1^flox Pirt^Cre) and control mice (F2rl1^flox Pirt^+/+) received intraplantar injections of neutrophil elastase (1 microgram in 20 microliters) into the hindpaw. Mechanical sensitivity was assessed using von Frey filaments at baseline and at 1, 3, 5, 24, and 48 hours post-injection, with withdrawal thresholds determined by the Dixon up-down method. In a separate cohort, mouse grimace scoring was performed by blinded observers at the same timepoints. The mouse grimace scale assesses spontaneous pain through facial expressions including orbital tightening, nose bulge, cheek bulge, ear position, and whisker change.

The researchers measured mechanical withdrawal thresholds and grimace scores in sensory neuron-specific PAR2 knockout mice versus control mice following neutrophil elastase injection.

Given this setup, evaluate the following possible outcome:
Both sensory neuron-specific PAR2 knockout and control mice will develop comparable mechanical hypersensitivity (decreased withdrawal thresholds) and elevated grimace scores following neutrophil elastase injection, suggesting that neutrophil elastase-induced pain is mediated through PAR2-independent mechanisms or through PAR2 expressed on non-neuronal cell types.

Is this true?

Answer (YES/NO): NO